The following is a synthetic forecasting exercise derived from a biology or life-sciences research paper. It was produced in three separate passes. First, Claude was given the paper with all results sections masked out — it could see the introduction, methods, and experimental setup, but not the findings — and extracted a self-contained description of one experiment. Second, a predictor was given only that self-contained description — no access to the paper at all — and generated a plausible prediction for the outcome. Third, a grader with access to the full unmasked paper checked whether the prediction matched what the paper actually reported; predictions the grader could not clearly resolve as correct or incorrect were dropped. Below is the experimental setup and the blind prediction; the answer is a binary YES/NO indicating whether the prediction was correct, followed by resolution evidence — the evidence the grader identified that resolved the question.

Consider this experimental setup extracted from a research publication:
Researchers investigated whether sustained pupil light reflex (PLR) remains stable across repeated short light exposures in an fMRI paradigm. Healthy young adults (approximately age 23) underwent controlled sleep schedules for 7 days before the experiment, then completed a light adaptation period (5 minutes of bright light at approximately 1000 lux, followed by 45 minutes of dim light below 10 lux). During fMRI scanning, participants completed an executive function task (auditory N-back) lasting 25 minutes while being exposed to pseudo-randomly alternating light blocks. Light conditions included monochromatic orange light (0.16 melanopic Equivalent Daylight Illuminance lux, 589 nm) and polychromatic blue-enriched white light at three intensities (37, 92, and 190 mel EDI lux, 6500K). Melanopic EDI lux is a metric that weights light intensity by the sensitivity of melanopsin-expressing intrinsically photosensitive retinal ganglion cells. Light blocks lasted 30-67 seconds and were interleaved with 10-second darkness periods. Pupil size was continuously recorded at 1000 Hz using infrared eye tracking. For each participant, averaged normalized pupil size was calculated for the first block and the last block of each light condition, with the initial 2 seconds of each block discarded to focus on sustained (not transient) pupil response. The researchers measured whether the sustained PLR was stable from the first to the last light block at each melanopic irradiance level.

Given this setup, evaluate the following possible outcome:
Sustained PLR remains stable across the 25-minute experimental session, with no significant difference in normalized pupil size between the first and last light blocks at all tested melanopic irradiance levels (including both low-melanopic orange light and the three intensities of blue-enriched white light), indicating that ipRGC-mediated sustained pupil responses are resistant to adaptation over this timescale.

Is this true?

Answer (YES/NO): NO